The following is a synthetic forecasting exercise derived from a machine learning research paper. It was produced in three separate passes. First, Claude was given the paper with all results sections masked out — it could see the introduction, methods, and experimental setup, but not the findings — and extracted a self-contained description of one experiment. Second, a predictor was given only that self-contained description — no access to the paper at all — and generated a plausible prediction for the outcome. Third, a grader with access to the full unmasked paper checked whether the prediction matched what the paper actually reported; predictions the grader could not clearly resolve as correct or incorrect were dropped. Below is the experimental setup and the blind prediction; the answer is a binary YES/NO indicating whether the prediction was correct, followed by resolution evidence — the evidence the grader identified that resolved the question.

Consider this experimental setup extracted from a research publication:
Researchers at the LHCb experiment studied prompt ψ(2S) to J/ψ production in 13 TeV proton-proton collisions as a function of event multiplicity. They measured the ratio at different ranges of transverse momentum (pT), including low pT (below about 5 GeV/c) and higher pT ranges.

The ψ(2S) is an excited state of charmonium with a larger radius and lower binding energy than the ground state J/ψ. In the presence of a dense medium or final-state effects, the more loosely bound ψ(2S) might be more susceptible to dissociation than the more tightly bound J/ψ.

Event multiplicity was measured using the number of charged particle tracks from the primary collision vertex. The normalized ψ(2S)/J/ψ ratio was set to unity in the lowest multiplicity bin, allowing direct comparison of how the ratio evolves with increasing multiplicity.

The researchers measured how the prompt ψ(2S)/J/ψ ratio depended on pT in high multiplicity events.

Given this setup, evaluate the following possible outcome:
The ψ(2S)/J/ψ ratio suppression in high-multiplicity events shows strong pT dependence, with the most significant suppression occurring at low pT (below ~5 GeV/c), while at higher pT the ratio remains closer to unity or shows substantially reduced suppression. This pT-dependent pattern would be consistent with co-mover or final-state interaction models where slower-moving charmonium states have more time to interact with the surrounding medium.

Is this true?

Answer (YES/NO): YES